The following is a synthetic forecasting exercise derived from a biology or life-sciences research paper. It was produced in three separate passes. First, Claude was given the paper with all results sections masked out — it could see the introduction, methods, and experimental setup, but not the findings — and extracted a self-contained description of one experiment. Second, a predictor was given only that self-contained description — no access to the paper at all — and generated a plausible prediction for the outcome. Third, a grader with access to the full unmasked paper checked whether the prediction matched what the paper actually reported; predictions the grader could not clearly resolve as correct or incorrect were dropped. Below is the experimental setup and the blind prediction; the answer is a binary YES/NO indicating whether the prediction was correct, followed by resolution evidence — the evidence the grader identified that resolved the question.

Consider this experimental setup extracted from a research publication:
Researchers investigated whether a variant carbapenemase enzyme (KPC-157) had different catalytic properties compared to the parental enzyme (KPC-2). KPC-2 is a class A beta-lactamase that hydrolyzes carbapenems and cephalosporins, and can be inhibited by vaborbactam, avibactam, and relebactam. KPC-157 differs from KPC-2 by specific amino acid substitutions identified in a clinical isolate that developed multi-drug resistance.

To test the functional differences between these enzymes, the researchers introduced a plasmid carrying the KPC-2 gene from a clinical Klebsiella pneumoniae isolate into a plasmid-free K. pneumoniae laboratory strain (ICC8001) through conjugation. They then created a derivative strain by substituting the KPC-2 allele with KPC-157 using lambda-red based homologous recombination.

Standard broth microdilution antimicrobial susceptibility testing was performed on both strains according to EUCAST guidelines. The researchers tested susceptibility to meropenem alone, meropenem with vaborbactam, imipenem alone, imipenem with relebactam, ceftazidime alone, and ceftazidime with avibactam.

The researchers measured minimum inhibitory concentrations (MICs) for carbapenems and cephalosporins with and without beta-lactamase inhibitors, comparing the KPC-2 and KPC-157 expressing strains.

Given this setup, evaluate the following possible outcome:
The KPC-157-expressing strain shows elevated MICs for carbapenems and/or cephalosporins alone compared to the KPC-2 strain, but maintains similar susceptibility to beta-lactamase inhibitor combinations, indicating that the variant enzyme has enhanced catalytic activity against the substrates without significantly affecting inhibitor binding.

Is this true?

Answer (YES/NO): NO